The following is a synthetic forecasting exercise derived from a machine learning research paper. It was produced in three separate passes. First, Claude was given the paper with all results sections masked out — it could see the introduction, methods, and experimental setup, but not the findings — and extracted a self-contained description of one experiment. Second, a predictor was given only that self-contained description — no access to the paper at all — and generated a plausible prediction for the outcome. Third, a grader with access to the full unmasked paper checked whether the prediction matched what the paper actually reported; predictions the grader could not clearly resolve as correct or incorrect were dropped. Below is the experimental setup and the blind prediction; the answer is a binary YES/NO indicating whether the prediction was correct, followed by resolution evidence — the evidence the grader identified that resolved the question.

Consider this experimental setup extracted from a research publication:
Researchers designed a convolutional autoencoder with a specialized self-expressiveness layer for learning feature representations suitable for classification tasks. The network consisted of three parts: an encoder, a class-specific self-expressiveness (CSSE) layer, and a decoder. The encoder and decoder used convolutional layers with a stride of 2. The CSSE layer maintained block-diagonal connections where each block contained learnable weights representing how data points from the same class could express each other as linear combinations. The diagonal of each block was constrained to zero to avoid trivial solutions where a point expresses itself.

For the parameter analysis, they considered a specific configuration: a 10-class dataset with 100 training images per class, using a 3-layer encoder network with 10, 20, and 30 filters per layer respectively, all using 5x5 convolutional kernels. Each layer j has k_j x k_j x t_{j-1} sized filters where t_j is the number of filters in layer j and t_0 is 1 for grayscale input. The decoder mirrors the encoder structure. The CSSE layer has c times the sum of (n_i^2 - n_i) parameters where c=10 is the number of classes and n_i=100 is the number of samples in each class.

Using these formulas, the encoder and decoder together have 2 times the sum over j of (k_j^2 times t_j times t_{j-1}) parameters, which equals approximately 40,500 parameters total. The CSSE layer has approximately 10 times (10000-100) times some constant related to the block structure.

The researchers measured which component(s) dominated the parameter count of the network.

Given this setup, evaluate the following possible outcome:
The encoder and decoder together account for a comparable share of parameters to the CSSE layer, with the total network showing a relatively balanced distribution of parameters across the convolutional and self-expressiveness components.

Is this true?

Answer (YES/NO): NO